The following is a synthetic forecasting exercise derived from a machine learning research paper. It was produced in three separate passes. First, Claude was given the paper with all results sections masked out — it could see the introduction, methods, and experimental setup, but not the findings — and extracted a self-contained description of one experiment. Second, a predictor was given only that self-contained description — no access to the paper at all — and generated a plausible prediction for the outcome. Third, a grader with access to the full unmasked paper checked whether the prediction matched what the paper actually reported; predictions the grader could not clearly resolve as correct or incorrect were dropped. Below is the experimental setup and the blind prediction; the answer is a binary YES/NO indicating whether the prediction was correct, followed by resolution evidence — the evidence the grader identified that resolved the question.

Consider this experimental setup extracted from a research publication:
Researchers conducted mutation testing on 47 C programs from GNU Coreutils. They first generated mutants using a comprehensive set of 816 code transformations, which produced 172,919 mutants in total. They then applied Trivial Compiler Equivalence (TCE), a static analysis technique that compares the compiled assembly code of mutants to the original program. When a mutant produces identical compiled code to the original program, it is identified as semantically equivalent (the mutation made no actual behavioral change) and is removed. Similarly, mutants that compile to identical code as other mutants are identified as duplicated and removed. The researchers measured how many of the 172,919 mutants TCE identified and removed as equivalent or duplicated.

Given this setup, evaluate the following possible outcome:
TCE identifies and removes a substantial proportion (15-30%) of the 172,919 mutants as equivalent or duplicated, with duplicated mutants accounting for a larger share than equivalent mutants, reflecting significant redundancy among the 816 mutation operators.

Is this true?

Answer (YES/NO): NO